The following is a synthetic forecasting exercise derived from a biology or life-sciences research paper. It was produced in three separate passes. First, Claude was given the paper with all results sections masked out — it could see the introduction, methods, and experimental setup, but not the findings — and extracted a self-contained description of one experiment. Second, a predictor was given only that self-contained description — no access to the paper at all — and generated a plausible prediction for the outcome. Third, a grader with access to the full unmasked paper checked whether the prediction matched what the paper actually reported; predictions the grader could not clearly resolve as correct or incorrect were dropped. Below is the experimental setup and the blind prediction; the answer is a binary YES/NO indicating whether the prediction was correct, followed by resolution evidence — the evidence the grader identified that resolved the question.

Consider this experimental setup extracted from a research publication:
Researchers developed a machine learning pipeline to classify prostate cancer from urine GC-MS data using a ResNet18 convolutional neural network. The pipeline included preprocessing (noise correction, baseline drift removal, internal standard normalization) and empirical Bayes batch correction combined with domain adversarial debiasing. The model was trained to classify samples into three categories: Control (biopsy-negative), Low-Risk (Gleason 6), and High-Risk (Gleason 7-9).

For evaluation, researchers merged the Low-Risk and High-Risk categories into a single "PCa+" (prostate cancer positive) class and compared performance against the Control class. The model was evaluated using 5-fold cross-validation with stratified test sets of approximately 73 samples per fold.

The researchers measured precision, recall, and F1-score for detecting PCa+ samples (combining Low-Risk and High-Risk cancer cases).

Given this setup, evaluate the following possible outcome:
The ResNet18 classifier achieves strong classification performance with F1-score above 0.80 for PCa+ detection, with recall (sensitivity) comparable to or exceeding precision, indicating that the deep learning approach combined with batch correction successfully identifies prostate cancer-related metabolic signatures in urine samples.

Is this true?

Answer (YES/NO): NO